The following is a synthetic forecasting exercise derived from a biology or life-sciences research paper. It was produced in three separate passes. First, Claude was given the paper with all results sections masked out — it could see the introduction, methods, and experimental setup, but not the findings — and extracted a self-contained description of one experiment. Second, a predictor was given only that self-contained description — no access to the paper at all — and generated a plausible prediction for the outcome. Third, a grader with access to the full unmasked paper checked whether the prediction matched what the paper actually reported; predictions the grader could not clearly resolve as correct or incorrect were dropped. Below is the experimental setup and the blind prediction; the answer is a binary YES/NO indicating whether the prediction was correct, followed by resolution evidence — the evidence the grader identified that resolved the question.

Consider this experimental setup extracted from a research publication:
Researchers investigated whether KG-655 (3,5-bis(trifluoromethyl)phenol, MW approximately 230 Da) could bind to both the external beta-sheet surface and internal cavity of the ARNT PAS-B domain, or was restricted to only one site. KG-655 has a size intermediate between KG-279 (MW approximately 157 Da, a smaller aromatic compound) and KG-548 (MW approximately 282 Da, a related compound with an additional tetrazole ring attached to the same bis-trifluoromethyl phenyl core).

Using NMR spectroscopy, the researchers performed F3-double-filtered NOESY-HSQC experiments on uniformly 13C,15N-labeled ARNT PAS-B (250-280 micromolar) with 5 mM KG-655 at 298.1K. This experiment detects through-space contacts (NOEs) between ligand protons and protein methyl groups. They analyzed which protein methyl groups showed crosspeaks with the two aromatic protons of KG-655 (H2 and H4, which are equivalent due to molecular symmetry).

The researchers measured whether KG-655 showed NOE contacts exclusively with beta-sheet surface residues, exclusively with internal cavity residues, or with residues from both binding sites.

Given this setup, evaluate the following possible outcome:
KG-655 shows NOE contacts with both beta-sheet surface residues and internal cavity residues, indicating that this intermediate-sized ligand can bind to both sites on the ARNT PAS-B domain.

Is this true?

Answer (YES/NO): YES